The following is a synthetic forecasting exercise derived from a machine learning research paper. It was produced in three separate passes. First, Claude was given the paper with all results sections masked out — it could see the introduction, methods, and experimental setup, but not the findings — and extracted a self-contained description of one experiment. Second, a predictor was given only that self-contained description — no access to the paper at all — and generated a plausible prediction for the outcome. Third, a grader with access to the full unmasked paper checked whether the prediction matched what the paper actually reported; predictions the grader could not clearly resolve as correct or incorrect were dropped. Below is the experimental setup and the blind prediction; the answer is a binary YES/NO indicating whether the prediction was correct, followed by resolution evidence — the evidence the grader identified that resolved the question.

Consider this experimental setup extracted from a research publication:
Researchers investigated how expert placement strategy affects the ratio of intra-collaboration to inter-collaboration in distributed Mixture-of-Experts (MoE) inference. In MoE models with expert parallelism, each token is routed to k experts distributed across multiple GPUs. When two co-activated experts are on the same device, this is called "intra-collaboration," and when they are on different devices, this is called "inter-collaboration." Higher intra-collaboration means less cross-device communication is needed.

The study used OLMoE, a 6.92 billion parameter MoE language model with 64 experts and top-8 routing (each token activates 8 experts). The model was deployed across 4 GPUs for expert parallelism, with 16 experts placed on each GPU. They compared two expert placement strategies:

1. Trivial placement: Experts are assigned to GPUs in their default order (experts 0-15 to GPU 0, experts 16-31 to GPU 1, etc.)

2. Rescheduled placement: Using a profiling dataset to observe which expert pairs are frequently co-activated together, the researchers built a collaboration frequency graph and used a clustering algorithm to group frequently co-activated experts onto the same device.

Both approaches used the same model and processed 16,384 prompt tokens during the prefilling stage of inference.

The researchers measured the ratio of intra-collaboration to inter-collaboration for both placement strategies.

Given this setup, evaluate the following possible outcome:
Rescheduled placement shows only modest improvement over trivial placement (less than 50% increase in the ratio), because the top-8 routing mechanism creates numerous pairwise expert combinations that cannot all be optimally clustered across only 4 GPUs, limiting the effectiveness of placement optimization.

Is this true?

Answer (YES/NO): NO